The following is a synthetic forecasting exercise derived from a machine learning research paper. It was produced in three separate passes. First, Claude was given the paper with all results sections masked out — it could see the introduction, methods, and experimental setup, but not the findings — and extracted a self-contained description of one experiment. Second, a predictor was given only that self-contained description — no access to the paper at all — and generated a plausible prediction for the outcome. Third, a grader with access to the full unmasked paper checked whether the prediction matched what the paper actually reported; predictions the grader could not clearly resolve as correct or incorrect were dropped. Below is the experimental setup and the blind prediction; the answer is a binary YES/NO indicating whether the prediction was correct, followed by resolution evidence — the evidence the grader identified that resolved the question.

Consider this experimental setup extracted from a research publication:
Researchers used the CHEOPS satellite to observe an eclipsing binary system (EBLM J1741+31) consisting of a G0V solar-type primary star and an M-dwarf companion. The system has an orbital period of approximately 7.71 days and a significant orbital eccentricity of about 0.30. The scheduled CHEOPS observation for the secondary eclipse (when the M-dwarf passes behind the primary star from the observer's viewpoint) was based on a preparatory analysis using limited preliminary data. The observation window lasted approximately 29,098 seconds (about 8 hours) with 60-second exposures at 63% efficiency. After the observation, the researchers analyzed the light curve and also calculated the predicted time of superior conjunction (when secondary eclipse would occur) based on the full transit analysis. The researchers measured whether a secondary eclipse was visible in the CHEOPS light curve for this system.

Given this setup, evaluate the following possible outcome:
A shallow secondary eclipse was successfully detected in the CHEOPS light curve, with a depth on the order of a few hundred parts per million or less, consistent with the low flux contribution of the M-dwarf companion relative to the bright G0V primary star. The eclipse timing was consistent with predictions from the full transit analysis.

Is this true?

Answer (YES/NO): NO